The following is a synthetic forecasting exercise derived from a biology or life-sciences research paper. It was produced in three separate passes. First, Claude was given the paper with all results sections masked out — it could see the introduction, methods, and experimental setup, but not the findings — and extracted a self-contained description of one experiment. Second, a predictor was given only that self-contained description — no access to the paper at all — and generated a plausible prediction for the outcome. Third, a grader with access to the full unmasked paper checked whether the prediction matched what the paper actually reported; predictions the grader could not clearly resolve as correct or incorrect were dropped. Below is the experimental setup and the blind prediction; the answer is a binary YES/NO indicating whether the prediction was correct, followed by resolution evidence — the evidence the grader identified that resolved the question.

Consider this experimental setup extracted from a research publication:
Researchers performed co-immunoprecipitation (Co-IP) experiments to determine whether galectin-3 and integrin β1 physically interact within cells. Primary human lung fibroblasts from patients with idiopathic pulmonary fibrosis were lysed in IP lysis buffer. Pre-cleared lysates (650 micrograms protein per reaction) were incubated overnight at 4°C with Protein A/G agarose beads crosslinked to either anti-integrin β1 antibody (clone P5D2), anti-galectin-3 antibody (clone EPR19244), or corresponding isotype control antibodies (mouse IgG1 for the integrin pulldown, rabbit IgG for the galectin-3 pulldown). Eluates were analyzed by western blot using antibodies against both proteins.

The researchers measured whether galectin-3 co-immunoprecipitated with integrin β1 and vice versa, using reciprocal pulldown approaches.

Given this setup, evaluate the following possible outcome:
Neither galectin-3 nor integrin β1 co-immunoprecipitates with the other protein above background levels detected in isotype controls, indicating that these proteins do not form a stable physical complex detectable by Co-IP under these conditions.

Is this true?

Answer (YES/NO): NO